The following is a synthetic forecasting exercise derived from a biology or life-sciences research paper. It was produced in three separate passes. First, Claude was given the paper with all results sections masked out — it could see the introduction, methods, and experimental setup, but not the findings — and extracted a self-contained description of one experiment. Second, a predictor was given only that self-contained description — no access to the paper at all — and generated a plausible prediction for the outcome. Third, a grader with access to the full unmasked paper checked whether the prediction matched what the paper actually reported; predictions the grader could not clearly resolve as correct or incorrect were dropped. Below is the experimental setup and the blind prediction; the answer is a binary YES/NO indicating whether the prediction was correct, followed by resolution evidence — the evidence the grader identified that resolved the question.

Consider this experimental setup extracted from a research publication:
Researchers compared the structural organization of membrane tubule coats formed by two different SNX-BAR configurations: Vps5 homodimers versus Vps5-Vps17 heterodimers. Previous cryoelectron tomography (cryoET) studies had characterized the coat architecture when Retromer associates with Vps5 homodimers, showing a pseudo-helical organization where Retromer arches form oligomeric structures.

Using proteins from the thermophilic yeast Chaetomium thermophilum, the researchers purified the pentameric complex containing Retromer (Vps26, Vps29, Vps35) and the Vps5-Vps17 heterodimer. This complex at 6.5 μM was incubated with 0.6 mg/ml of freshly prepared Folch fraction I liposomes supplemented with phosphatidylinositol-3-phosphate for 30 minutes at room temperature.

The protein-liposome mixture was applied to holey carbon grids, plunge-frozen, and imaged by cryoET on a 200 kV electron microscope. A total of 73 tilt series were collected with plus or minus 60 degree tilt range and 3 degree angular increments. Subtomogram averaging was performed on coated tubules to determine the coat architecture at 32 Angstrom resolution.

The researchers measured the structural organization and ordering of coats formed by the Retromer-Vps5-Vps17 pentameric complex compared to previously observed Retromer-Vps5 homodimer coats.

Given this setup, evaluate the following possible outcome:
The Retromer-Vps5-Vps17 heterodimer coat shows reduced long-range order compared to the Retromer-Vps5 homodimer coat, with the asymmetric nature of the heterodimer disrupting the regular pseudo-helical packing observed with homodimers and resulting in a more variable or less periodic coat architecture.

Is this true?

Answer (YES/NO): NO